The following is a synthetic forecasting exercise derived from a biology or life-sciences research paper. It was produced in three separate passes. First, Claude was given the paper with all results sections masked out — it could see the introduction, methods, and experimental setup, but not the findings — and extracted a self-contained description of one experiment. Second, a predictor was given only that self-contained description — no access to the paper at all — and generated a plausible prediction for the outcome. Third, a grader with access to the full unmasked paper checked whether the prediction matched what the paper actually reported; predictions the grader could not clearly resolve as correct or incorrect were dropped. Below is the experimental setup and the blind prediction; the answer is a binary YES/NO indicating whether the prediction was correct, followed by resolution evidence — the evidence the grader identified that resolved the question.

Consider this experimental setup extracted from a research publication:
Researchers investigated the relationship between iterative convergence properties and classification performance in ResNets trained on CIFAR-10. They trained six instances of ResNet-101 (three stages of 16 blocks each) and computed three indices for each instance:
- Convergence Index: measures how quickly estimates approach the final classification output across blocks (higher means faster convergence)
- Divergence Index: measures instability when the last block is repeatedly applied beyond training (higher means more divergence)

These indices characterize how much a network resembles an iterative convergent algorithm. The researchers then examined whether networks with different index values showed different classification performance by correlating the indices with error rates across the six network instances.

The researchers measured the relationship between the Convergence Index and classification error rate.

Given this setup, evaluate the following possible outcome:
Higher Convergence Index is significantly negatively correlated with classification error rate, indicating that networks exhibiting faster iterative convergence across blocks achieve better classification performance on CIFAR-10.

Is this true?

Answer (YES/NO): NO